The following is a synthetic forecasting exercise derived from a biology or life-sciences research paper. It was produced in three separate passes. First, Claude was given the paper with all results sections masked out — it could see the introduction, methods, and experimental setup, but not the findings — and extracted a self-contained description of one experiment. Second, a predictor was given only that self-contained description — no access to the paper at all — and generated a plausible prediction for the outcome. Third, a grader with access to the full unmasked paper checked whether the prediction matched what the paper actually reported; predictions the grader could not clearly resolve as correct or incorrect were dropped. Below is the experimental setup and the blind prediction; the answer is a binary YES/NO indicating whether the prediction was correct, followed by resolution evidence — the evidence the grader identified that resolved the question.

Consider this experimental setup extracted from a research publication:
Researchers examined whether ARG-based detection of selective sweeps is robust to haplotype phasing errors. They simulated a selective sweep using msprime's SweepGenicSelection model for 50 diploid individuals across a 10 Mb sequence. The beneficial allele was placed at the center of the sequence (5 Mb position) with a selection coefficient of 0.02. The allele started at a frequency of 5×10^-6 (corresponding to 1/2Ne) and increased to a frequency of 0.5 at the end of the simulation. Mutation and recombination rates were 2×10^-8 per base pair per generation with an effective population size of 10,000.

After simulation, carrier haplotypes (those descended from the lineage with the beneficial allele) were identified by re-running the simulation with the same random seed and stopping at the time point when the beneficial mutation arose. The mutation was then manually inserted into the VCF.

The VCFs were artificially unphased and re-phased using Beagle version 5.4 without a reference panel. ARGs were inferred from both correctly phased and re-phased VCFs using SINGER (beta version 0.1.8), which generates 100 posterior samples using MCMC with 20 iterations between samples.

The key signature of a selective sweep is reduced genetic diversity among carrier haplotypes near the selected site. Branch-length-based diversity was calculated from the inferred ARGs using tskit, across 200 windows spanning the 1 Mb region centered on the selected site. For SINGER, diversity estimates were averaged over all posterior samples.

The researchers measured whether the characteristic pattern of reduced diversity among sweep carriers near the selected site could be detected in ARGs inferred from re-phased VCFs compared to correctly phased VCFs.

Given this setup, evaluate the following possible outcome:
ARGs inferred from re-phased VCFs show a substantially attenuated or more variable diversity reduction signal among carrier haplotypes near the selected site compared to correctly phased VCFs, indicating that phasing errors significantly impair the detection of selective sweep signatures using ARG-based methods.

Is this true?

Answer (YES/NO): NO